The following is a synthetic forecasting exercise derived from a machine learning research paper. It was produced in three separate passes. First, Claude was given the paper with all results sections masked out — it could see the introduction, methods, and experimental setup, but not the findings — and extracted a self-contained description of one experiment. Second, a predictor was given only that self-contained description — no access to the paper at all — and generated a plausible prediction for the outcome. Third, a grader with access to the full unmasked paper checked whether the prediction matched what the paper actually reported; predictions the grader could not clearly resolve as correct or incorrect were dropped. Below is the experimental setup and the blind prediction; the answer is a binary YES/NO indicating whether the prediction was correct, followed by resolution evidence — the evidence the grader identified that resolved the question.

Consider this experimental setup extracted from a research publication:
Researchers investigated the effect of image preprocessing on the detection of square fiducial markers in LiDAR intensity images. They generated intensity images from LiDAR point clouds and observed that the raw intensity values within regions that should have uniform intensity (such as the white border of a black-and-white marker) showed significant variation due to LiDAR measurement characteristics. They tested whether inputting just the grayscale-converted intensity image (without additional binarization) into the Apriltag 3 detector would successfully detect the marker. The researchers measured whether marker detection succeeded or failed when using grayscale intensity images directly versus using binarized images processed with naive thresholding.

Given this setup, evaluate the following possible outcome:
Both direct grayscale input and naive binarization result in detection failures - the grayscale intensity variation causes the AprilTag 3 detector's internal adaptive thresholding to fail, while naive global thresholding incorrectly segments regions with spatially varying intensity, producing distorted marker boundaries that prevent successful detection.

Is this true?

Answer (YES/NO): NO